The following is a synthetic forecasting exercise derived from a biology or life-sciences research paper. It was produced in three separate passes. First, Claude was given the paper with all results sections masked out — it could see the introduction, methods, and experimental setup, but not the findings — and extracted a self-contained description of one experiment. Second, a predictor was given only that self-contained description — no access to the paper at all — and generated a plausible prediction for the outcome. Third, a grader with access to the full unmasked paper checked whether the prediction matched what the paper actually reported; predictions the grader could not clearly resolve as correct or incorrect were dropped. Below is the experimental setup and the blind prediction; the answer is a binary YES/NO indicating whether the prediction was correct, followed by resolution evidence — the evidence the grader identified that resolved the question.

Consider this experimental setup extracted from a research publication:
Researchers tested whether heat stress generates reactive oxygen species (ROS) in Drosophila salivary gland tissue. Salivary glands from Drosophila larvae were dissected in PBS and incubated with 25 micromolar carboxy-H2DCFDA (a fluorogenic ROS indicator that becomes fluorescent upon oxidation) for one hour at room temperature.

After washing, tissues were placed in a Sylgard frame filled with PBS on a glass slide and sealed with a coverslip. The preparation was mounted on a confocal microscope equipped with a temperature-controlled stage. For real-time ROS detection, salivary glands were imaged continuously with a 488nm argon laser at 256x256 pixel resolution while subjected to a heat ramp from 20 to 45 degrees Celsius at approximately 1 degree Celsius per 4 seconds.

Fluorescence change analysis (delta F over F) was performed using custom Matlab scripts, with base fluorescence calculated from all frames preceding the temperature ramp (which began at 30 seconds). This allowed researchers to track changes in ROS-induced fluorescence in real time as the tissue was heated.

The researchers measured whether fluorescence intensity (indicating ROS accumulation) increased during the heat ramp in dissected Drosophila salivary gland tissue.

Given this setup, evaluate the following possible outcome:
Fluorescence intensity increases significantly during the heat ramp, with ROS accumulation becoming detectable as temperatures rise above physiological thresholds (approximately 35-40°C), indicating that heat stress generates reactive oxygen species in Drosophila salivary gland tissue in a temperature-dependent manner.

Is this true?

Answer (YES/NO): NO